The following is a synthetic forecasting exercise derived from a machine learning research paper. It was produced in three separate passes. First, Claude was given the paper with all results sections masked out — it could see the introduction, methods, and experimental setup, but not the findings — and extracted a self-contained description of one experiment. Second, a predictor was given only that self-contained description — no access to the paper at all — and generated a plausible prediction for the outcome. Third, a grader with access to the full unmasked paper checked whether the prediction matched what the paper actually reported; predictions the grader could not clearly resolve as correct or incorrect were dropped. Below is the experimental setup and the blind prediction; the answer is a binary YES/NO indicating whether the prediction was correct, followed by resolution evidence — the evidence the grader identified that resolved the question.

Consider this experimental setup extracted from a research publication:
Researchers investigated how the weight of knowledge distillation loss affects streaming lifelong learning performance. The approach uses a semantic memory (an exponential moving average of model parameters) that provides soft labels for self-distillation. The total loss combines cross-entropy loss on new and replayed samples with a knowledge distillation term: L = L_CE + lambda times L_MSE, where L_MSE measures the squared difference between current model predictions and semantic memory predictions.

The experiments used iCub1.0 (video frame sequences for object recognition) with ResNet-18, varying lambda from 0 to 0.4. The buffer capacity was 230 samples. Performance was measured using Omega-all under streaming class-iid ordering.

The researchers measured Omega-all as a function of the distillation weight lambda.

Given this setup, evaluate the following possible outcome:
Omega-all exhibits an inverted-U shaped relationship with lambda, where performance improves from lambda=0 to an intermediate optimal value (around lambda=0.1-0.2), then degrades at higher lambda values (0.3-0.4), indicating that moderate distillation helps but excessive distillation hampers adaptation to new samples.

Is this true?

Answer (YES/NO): NO